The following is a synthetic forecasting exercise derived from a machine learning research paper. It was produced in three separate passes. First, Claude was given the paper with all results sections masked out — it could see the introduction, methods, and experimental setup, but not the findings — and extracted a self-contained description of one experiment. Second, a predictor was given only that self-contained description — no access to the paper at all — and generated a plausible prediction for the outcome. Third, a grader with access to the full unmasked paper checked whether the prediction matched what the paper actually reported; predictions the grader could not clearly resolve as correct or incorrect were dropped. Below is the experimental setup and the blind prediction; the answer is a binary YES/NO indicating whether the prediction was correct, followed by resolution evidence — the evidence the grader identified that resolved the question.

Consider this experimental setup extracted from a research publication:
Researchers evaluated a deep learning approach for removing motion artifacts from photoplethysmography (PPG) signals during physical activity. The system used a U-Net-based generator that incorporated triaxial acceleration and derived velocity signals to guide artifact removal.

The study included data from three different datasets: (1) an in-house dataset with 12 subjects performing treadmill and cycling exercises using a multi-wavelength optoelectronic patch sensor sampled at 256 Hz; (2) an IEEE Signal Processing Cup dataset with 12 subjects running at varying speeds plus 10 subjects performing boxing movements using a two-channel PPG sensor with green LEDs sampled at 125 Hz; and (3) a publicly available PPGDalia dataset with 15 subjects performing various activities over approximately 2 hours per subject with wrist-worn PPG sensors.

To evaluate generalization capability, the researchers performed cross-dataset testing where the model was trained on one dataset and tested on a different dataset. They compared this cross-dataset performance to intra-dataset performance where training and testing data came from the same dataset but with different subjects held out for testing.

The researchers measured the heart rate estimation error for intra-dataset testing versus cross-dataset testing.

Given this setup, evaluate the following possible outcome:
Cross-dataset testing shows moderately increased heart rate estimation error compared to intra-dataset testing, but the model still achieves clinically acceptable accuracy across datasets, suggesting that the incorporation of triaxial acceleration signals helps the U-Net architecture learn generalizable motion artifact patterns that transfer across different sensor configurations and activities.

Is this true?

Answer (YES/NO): YES